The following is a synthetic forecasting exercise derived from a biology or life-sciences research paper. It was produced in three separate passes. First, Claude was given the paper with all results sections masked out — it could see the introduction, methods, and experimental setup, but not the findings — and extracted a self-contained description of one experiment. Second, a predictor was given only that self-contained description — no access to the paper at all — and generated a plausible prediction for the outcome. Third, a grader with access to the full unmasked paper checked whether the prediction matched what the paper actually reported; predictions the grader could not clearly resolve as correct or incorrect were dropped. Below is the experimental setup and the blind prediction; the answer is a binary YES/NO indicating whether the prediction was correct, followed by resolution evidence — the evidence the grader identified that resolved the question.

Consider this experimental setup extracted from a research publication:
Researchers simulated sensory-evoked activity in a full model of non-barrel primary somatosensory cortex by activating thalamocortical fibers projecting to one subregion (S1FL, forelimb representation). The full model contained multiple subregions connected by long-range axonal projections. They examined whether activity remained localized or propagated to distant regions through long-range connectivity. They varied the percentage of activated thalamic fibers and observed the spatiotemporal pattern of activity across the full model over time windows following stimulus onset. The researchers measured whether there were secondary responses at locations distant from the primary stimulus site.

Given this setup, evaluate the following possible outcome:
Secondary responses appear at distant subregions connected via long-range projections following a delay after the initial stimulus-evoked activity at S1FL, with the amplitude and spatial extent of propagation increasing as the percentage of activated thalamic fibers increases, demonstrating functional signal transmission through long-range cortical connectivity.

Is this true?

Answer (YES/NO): YES